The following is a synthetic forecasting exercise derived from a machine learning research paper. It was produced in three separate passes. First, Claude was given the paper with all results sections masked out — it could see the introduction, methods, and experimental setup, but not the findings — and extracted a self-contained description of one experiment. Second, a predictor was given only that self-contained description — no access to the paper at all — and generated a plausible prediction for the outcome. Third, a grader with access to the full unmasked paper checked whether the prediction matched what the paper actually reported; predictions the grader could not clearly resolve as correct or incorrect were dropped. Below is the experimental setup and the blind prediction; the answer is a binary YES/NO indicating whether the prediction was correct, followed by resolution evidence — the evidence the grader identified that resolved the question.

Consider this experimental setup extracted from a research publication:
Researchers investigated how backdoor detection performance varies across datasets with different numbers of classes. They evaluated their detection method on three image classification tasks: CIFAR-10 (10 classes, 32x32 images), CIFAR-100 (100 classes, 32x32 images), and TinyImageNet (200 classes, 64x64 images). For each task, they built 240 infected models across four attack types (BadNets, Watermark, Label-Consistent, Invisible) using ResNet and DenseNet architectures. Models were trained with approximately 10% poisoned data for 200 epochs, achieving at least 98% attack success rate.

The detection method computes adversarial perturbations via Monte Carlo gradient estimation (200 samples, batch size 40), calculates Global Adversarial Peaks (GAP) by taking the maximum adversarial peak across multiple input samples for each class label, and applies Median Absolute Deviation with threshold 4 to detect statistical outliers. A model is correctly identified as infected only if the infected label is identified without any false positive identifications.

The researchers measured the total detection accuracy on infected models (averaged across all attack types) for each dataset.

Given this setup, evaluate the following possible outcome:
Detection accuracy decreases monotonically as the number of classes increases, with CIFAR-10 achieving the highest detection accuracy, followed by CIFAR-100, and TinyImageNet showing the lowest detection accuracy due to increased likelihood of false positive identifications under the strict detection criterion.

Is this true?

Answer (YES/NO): NO